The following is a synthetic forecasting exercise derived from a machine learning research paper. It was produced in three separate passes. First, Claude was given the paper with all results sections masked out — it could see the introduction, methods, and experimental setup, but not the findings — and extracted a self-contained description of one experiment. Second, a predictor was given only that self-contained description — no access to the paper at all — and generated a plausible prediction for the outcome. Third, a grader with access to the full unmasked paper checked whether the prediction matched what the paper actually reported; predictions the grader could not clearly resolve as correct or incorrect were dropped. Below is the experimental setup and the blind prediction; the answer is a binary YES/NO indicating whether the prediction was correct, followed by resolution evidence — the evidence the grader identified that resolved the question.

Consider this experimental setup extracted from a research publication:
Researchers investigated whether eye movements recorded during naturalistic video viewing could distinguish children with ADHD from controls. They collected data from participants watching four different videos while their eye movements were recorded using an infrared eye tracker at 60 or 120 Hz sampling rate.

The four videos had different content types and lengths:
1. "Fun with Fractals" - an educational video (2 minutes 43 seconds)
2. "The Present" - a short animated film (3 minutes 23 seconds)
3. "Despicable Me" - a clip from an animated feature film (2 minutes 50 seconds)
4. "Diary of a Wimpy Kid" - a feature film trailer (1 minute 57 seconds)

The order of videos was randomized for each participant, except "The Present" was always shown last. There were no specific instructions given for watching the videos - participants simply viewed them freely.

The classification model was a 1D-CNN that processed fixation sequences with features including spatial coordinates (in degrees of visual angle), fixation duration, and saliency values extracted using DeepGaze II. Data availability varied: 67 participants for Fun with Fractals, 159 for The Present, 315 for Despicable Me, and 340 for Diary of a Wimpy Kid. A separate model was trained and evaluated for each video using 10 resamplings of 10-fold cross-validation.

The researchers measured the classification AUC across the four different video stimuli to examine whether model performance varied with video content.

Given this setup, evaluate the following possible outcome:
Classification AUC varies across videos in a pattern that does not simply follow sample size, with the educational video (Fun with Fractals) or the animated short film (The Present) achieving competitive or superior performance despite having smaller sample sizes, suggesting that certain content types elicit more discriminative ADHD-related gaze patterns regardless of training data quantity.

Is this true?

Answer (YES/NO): YES